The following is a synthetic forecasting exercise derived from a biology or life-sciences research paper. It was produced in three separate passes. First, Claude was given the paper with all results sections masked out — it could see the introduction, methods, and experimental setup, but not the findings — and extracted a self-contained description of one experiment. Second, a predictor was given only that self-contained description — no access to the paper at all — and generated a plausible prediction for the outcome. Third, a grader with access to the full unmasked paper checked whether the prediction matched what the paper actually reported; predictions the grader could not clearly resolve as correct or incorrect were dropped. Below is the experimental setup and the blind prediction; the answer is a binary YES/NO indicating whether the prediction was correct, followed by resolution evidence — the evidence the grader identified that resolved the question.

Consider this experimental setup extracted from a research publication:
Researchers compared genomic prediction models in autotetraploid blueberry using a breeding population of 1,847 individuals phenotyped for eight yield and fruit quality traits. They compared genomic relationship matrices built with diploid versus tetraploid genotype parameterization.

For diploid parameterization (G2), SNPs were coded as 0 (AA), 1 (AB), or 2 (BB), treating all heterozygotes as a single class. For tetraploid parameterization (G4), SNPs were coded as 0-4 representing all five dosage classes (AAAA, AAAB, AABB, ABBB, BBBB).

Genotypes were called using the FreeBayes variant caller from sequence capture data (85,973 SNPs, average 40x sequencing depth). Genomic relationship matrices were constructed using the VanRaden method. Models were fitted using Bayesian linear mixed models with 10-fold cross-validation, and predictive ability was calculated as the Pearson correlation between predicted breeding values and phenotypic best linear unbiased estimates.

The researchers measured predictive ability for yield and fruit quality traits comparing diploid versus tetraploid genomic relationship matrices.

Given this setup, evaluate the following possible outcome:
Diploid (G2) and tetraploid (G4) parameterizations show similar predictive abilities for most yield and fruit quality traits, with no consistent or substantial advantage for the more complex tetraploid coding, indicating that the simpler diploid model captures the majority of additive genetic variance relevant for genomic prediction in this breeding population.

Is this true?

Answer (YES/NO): YES